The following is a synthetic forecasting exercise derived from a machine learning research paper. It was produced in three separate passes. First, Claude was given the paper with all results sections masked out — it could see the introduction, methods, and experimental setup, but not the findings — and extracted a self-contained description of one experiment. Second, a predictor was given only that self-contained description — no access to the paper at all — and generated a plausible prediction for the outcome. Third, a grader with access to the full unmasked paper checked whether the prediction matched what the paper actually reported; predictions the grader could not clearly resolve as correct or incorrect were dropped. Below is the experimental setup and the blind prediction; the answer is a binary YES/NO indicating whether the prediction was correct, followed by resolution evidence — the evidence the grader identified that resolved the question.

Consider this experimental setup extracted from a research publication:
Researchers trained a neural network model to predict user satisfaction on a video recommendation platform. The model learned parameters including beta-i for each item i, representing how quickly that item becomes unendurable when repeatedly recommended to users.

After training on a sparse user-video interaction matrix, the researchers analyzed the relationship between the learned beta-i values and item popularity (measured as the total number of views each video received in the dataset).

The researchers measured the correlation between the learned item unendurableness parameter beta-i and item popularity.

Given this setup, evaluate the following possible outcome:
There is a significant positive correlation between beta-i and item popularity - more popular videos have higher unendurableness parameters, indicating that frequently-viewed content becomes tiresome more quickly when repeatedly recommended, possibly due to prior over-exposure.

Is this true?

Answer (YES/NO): YES